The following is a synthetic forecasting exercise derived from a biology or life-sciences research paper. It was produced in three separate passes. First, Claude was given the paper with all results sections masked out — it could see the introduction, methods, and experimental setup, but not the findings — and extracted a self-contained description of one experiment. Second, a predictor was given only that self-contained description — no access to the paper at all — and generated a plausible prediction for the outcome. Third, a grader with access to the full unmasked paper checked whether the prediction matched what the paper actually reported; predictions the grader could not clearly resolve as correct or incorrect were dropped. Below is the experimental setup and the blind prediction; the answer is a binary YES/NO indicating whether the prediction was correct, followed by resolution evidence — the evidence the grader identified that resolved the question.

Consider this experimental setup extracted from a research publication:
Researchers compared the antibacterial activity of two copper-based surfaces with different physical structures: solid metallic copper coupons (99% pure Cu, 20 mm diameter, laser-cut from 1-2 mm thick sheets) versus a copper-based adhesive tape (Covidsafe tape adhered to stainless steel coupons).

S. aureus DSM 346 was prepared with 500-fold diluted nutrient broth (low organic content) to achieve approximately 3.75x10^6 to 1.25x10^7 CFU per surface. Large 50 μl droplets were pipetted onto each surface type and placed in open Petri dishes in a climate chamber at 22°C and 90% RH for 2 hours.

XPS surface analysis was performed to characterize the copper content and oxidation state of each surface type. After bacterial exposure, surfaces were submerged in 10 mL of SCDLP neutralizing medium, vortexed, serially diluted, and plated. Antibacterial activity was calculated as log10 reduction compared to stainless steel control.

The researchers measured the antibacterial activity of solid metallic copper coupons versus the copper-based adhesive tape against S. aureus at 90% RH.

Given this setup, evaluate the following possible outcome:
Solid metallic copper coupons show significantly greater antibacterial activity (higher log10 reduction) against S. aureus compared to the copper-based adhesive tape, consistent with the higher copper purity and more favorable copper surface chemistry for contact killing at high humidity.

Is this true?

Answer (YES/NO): YES